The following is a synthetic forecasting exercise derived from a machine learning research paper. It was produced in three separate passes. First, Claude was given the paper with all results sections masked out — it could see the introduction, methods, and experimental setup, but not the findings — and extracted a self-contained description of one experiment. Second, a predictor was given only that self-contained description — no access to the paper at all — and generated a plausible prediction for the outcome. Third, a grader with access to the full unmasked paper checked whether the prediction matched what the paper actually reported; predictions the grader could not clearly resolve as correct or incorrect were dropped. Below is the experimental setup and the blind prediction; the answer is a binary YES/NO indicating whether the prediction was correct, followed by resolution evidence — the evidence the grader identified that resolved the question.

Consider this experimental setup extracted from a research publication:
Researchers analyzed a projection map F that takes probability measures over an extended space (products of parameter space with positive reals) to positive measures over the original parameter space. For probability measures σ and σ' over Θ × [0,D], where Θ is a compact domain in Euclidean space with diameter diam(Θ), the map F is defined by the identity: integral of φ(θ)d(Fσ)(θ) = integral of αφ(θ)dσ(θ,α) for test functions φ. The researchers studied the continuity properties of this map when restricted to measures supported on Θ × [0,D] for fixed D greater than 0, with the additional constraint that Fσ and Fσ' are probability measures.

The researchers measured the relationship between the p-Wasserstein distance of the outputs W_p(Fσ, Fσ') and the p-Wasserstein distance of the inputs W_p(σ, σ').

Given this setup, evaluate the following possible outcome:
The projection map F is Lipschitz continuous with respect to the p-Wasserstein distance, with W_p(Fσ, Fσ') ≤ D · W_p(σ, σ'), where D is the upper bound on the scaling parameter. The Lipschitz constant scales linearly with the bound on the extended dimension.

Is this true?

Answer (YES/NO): NO